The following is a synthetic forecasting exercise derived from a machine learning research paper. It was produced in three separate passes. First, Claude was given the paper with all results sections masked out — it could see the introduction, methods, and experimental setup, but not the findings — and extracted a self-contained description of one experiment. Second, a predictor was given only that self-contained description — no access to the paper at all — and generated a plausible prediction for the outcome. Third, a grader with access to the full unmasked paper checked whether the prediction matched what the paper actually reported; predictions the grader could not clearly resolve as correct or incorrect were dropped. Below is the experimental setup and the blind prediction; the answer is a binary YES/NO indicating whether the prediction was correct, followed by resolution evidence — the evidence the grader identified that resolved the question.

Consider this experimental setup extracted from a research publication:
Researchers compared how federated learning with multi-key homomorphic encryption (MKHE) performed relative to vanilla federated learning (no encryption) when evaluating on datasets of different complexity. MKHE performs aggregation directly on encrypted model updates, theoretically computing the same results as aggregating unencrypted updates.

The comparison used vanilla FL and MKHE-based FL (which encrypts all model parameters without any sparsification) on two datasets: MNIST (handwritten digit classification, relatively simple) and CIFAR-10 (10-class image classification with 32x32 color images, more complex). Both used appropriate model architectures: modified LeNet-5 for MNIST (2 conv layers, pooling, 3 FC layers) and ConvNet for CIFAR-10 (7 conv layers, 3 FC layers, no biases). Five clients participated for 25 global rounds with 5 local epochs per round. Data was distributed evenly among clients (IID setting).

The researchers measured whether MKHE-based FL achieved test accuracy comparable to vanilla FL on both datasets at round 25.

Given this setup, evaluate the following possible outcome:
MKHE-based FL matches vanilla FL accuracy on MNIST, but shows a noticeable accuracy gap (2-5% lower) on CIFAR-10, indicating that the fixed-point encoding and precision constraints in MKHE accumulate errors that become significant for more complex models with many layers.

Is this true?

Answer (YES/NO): NO